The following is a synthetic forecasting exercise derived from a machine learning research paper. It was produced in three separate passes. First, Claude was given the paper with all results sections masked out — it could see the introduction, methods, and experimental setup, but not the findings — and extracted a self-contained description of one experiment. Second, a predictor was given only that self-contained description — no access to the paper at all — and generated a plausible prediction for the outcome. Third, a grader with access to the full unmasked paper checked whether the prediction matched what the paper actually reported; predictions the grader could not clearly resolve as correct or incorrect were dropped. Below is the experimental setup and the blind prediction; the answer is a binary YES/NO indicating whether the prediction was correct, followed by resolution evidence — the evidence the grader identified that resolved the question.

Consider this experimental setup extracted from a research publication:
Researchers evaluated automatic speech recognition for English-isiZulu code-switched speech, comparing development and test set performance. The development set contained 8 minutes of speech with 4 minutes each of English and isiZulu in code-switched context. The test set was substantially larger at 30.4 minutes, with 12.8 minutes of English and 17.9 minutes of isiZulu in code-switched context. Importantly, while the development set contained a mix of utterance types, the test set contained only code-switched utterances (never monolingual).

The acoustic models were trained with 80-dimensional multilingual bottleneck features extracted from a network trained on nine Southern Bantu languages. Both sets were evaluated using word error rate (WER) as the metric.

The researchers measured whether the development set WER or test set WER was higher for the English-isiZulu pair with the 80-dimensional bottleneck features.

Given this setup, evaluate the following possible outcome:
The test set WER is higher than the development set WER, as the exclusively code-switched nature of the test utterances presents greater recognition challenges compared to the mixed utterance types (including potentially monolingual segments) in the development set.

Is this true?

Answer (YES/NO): YES